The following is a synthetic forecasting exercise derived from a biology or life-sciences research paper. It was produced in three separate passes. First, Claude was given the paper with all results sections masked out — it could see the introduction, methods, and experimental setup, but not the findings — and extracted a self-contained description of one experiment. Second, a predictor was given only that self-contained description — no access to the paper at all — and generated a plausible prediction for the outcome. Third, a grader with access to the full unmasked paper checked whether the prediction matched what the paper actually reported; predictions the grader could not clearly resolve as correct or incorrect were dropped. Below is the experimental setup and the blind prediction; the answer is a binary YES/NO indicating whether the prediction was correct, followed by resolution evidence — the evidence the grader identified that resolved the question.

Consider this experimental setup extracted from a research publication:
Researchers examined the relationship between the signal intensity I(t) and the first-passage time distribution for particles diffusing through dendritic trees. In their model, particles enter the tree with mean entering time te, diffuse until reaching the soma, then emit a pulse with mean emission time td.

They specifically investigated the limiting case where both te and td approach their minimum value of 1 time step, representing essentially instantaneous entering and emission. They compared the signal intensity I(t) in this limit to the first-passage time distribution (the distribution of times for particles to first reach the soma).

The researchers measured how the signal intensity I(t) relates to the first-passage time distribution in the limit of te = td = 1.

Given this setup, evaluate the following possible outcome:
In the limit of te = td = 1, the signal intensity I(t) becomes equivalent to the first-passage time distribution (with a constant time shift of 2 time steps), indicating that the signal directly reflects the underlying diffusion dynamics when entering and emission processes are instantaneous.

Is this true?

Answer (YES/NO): YES